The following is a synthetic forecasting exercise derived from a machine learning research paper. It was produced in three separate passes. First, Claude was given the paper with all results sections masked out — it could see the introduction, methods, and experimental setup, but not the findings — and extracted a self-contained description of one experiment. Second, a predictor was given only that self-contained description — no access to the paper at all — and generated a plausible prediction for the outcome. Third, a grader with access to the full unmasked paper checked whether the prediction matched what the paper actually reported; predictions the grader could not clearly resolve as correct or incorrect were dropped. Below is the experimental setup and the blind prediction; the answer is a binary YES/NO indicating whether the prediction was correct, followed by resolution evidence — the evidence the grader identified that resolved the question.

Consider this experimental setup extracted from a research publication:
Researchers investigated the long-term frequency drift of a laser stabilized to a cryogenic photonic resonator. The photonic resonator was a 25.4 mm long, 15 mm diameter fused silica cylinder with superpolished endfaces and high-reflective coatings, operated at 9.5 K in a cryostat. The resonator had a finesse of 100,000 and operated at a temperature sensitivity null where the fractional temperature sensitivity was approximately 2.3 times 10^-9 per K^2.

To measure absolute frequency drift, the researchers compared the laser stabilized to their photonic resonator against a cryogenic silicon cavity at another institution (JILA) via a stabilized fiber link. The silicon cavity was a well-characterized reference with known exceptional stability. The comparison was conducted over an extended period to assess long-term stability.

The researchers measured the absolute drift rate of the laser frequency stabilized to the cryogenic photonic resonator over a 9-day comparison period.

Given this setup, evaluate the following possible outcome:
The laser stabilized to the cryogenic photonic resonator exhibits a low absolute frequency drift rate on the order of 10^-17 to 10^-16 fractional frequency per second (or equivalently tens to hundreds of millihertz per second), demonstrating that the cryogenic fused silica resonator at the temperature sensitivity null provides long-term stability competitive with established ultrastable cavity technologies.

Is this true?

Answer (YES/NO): NO